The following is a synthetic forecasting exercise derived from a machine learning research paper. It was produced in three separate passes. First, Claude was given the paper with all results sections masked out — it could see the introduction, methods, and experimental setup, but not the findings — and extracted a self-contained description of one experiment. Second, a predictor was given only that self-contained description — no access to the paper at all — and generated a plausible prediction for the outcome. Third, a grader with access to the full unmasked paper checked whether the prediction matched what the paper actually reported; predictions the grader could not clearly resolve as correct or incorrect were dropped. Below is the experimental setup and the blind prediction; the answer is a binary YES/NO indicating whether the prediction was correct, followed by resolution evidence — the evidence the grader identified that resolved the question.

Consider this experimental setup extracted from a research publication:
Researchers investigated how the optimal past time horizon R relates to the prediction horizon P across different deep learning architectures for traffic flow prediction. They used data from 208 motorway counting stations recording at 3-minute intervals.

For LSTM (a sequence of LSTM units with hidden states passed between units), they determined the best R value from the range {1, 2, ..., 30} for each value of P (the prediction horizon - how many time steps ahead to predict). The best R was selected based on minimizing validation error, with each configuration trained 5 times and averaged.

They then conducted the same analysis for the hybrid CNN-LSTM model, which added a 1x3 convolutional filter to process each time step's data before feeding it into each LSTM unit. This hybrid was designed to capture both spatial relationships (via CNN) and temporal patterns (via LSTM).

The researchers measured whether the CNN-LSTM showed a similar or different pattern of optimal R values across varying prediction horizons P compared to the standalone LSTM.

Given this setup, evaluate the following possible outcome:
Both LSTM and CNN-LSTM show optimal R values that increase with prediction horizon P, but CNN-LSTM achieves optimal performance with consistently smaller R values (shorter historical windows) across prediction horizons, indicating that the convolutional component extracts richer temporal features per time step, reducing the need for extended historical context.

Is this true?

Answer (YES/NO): NO